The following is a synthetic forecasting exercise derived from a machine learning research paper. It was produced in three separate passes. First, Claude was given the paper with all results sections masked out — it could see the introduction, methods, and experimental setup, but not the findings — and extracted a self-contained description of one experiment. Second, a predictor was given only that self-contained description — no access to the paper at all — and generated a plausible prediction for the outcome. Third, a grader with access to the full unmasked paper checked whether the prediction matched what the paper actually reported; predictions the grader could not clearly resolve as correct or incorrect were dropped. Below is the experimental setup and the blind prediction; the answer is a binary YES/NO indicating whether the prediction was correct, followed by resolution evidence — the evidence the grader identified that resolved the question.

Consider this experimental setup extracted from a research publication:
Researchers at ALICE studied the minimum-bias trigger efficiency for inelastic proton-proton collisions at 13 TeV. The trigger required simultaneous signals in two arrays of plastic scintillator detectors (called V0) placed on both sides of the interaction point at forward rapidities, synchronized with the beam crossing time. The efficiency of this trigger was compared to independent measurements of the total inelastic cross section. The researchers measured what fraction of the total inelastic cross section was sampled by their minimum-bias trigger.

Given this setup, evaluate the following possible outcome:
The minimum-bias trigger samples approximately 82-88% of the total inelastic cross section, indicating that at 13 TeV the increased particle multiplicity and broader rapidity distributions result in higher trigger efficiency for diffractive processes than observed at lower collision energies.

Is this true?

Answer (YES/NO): NO